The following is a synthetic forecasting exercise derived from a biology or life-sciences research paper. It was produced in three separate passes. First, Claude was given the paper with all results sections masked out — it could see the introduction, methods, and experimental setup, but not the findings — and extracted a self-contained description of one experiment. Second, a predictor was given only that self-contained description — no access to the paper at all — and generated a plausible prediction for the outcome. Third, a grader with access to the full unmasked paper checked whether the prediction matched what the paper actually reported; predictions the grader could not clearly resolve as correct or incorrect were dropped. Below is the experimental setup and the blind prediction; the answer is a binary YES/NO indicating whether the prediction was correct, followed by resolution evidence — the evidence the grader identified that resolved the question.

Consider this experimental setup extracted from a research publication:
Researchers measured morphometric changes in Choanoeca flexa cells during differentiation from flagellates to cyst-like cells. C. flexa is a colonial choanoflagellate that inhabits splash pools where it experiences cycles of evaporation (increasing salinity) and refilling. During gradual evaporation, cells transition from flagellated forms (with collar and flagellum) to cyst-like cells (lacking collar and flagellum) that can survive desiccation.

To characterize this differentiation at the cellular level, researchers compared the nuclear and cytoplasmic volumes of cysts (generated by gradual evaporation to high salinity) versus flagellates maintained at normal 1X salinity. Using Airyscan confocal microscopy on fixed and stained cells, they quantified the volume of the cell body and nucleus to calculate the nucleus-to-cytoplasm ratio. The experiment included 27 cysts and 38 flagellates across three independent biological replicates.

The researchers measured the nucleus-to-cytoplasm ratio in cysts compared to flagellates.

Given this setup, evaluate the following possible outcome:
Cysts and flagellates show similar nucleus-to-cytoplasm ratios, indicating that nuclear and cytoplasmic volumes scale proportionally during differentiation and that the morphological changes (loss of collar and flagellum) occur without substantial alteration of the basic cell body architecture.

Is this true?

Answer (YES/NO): NO